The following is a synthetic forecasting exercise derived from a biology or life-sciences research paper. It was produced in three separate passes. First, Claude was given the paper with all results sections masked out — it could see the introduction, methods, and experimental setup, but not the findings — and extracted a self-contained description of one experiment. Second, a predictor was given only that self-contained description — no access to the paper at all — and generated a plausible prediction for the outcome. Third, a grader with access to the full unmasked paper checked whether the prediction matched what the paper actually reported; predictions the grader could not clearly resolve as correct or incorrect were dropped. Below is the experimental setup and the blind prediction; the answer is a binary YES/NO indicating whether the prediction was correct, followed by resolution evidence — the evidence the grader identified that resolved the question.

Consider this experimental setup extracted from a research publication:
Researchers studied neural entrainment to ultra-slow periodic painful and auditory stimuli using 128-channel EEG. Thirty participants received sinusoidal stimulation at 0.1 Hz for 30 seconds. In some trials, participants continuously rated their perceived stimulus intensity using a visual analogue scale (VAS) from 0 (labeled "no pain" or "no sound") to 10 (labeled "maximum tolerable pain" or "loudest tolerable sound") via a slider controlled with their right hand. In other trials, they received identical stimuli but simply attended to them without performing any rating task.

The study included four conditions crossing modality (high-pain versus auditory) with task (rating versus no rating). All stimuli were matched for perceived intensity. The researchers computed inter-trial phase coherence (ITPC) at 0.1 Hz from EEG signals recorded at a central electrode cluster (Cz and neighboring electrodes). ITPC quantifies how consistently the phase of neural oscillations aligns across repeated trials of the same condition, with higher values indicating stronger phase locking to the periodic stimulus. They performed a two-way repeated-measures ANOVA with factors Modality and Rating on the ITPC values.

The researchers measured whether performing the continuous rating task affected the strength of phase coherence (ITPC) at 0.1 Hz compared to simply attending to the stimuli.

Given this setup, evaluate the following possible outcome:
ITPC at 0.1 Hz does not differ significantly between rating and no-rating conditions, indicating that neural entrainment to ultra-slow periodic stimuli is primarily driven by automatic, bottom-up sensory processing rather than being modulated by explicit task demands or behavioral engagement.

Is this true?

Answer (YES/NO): YES